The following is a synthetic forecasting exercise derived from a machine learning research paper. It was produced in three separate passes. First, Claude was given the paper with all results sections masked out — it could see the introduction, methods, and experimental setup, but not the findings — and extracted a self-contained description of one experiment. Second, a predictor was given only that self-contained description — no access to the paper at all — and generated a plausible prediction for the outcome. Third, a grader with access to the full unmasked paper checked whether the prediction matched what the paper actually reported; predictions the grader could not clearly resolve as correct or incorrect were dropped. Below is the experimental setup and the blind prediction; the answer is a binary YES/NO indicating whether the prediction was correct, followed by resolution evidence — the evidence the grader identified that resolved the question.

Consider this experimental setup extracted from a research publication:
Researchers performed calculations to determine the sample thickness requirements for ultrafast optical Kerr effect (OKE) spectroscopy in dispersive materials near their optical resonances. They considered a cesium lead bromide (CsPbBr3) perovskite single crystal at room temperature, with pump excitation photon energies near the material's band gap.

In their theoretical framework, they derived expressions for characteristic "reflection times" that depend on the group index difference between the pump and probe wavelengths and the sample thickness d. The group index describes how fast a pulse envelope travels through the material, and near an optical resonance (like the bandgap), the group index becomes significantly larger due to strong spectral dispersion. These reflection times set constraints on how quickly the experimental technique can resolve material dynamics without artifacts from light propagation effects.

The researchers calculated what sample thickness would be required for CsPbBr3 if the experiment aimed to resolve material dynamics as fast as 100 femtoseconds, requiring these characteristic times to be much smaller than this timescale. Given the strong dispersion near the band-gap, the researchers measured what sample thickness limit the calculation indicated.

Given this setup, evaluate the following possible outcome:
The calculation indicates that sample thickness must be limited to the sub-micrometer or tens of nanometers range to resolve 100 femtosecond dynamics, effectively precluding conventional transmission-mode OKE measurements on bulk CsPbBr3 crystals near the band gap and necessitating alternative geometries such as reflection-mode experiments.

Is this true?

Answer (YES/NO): NO